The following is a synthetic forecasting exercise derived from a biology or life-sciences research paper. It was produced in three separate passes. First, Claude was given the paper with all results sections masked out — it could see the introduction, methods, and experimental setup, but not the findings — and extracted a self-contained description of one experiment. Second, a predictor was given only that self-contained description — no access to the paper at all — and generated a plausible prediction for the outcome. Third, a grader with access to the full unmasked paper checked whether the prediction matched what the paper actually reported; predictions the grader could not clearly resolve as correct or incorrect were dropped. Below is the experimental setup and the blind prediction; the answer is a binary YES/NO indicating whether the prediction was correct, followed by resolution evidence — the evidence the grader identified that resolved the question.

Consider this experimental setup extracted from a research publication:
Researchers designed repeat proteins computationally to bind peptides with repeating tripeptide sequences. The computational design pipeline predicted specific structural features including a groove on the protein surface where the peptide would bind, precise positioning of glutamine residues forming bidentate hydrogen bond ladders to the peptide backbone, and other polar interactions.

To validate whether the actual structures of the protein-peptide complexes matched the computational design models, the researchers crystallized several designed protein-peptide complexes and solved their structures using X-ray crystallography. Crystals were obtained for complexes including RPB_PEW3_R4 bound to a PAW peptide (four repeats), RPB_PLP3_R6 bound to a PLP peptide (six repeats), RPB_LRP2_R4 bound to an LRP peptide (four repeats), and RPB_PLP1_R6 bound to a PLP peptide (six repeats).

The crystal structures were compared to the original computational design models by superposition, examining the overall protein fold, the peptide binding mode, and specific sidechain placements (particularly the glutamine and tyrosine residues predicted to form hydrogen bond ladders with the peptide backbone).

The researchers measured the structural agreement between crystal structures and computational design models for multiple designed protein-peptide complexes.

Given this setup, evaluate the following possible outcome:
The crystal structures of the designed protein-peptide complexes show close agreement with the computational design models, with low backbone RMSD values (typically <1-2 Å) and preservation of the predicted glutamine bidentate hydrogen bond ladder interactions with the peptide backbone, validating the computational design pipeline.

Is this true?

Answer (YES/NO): YES